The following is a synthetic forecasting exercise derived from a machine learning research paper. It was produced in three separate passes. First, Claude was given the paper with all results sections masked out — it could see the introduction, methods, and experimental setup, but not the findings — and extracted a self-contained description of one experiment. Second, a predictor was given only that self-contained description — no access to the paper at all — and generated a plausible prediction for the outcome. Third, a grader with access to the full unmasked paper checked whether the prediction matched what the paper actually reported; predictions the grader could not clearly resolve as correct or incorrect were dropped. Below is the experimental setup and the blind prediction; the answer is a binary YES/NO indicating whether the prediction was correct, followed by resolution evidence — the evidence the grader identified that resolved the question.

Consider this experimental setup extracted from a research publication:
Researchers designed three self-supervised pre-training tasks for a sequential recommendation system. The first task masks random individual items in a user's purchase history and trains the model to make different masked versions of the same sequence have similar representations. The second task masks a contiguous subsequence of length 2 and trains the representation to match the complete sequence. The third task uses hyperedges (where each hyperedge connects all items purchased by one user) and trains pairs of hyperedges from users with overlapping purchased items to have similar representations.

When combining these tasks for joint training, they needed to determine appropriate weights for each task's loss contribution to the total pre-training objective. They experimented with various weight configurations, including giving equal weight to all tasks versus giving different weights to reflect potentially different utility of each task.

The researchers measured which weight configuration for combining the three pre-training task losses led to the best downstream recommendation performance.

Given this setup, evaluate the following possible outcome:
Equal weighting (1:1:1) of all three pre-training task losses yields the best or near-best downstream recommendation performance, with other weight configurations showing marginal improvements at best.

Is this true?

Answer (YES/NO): NO